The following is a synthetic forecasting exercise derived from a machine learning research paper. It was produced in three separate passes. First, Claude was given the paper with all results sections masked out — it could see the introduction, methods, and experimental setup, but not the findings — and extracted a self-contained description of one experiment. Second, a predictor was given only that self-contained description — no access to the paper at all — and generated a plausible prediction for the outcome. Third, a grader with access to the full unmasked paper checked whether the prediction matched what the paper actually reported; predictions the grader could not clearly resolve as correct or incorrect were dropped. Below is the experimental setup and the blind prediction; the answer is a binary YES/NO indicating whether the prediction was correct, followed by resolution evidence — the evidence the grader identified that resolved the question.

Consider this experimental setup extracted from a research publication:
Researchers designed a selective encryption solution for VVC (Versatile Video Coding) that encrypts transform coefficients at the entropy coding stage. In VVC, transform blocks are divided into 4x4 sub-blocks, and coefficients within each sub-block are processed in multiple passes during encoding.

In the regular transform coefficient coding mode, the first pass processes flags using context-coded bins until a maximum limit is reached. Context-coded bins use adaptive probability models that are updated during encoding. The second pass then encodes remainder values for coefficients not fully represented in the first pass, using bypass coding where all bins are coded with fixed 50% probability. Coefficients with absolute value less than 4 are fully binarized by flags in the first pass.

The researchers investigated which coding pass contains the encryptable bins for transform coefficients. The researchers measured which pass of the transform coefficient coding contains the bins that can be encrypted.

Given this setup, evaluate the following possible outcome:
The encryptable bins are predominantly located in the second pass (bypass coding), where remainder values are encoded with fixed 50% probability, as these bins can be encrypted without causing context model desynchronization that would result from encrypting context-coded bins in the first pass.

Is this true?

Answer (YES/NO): YES